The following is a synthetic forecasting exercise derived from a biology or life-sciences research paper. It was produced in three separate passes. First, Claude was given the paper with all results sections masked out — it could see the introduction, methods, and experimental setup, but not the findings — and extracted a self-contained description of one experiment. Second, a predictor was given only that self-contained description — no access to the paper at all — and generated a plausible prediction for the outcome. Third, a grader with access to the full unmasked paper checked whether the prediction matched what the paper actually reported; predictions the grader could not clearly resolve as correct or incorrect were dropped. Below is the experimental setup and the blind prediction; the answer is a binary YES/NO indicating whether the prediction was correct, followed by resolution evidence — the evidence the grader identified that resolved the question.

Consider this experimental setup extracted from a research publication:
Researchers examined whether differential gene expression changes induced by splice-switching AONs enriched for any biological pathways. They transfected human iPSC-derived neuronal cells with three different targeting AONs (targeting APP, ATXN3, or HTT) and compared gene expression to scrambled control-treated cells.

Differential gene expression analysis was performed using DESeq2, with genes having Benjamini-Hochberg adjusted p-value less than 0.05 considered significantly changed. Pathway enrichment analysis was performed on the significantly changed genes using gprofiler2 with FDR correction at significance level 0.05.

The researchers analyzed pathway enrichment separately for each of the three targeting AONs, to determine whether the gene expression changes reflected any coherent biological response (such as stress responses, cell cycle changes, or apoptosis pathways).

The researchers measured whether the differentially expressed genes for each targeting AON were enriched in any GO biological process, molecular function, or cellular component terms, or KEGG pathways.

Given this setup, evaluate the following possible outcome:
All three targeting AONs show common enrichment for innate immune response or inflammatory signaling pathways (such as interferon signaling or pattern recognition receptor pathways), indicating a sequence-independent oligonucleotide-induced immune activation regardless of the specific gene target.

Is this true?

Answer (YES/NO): NO